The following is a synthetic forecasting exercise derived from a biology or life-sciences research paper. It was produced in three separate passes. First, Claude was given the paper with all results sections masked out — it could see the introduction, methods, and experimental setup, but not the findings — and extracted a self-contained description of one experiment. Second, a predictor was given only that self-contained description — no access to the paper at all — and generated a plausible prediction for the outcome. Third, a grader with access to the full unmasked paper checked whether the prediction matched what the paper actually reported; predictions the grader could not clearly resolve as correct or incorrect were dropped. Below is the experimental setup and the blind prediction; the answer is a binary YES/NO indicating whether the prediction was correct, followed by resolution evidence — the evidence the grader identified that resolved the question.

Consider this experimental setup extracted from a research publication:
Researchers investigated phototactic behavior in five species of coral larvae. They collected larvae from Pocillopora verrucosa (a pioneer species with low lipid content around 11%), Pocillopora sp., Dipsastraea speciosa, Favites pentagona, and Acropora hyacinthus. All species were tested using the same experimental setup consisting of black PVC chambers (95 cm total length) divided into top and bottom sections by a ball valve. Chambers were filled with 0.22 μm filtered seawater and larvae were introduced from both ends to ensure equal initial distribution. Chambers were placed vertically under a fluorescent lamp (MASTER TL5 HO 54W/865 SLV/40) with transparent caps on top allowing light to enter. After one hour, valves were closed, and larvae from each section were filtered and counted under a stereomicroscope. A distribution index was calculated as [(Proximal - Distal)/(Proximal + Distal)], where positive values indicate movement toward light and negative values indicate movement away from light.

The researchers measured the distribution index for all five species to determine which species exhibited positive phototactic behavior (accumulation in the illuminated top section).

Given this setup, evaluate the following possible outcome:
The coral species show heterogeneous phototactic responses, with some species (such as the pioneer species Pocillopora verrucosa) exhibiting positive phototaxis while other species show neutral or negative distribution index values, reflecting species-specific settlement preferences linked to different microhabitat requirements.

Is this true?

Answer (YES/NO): NO